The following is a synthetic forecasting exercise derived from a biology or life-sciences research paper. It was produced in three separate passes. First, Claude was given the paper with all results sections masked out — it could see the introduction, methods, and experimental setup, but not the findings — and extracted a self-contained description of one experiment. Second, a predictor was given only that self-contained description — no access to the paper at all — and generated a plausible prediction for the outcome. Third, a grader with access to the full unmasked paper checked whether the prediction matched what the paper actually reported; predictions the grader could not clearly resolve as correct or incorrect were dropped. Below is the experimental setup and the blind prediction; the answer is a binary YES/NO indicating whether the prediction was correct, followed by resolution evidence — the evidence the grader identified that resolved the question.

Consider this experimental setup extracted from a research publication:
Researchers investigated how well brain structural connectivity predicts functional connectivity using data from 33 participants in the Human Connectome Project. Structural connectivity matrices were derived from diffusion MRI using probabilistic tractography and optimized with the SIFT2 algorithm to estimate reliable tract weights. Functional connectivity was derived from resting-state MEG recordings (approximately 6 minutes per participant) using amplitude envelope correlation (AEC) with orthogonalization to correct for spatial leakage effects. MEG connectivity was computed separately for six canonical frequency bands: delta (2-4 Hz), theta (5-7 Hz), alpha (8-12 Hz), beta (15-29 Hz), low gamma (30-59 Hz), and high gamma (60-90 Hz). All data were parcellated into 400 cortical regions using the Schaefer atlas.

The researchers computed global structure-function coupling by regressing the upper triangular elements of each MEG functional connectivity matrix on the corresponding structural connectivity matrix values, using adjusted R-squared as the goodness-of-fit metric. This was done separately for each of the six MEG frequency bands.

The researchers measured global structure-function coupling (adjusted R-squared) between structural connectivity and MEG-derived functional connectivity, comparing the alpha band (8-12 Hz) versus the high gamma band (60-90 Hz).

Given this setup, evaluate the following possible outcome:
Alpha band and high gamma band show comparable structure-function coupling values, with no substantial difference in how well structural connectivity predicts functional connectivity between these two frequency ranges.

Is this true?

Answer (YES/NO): NO